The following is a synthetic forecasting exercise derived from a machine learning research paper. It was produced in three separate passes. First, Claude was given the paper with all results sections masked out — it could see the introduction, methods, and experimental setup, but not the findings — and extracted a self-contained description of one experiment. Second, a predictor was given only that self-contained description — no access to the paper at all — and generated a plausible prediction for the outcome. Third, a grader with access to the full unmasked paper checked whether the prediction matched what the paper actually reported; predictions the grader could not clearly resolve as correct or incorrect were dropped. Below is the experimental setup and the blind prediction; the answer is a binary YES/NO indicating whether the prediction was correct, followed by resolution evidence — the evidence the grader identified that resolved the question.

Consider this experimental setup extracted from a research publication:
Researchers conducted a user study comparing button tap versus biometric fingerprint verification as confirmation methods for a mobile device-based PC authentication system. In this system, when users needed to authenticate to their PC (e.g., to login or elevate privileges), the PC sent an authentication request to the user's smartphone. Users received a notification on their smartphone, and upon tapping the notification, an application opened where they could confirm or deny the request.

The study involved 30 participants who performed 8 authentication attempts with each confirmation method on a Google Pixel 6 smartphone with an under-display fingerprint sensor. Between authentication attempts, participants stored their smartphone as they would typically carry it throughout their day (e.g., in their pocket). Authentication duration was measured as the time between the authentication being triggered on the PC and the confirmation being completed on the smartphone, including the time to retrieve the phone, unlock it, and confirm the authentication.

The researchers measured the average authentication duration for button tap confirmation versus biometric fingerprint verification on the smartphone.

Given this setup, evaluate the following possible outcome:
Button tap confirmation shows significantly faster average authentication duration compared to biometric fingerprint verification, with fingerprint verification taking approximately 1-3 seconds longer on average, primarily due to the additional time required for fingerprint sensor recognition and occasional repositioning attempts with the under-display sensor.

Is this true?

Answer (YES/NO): NO